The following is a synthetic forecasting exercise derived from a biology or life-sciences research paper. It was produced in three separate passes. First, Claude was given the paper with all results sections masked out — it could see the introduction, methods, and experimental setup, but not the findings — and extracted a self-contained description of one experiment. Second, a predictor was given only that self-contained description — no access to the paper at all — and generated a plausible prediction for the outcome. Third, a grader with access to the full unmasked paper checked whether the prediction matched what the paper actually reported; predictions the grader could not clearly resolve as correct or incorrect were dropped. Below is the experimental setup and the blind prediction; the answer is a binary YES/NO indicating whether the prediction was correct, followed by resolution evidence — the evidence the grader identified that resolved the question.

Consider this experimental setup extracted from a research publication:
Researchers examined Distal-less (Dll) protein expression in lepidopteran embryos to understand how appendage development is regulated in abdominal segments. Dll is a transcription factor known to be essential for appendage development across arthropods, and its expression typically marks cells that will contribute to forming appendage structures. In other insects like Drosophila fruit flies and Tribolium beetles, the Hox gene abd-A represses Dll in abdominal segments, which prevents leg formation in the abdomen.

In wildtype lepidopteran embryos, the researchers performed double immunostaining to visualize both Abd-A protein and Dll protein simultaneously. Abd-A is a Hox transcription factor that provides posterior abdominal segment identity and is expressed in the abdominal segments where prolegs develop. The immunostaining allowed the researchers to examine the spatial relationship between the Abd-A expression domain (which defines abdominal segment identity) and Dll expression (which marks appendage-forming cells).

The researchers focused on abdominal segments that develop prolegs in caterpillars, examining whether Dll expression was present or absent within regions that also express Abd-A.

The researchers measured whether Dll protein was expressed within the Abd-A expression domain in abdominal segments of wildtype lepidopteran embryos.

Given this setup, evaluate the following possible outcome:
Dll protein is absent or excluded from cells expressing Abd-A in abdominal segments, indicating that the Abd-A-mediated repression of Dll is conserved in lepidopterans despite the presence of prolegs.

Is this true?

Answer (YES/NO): NO